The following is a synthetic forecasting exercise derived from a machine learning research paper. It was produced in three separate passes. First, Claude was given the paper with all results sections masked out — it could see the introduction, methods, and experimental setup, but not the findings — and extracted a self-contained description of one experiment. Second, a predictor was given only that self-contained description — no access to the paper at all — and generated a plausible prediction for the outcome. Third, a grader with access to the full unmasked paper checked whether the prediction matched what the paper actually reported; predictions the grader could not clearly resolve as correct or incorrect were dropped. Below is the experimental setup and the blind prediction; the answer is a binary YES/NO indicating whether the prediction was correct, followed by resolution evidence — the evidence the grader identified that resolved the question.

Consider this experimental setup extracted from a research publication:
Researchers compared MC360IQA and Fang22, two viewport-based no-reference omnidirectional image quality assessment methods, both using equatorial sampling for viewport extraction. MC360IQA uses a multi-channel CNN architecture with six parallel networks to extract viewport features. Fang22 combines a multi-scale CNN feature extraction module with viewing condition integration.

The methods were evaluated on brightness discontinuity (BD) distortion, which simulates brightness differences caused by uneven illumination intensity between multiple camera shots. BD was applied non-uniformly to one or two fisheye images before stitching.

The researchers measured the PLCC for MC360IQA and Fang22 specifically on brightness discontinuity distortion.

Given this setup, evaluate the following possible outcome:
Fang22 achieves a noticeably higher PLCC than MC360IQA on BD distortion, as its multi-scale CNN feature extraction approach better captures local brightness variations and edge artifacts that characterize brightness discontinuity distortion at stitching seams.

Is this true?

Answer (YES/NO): NO